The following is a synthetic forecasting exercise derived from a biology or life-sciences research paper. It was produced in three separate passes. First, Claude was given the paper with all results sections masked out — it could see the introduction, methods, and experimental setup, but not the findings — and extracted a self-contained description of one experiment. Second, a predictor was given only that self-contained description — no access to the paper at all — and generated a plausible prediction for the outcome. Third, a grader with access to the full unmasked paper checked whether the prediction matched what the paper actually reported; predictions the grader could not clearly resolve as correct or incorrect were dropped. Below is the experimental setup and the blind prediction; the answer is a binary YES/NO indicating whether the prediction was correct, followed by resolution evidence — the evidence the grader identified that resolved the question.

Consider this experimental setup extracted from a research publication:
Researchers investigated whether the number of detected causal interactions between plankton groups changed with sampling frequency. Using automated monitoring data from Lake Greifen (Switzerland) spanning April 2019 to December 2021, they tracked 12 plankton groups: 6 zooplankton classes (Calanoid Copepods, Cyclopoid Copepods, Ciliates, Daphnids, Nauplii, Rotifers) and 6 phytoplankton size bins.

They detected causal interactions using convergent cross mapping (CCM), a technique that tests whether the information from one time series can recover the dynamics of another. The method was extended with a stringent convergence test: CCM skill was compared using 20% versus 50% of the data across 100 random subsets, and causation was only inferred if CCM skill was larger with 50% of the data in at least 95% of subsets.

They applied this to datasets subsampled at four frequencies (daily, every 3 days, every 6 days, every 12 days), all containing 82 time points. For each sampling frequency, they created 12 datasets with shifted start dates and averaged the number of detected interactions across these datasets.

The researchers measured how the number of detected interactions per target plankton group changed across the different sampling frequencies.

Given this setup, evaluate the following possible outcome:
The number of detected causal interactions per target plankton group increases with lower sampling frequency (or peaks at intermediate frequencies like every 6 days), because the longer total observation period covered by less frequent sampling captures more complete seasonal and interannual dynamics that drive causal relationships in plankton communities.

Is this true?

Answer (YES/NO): NO